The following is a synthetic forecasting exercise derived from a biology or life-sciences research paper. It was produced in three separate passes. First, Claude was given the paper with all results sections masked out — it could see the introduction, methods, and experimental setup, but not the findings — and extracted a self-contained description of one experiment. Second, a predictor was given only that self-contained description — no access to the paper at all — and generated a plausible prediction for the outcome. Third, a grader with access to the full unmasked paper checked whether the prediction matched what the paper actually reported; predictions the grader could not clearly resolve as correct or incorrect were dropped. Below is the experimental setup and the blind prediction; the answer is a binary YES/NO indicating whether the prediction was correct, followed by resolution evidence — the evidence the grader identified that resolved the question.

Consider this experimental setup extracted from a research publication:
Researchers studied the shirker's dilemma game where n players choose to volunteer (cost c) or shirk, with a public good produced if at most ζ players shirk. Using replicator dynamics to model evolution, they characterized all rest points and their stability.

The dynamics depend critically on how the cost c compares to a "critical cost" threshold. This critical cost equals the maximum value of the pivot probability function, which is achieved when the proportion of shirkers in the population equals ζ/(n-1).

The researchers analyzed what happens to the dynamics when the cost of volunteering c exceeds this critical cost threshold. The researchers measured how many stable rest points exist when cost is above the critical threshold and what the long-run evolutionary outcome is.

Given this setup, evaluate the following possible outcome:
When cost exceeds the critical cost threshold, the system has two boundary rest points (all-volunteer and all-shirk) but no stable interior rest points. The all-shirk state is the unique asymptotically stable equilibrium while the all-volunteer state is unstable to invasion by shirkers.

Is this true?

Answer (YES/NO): YES